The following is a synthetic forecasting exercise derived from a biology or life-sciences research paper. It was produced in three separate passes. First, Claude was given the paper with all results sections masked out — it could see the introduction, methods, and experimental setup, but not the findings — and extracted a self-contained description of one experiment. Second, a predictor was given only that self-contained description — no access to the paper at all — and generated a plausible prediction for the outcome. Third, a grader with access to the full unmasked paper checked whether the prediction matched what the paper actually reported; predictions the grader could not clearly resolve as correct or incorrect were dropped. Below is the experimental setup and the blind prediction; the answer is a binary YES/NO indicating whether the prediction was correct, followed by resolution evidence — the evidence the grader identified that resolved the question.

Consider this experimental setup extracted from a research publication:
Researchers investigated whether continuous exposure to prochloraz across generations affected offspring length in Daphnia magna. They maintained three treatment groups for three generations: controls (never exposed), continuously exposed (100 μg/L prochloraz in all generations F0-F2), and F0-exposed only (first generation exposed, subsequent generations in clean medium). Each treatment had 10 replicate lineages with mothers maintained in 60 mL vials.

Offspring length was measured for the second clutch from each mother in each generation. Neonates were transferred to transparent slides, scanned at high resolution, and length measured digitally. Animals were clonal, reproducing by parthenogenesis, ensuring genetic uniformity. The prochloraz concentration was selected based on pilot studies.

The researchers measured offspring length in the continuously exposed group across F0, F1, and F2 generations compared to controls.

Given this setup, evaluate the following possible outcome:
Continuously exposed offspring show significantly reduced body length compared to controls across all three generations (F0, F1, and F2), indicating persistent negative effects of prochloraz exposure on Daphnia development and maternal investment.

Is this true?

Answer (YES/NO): NO